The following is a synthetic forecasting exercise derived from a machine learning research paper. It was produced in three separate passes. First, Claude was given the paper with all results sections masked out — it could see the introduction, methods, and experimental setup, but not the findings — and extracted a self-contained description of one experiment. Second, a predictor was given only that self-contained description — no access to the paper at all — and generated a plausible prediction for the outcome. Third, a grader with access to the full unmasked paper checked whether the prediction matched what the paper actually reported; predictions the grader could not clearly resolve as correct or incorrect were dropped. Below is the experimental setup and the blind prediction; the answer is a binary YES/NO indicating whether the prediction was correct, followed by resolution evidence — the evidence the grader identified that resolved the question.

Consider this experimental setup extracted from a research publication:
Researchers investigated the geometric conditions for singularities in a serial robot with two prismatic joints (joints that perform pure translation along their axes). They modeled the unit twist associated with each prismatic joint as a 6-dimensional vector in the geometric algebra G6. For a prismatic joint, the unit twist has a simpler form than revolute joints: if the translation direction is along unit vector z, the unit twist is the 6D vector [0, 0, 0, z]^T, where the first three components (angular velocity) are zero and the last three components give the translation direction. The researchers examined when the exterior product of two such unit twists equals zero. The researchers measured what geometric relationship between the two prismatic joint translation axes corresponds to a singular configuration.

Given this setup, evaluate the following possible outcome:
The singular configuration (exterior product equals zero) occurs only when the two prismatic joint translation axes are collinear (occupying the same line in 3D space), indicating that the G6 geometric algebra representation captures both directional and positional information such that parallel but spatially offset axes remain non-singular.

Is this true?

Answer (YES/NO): NO